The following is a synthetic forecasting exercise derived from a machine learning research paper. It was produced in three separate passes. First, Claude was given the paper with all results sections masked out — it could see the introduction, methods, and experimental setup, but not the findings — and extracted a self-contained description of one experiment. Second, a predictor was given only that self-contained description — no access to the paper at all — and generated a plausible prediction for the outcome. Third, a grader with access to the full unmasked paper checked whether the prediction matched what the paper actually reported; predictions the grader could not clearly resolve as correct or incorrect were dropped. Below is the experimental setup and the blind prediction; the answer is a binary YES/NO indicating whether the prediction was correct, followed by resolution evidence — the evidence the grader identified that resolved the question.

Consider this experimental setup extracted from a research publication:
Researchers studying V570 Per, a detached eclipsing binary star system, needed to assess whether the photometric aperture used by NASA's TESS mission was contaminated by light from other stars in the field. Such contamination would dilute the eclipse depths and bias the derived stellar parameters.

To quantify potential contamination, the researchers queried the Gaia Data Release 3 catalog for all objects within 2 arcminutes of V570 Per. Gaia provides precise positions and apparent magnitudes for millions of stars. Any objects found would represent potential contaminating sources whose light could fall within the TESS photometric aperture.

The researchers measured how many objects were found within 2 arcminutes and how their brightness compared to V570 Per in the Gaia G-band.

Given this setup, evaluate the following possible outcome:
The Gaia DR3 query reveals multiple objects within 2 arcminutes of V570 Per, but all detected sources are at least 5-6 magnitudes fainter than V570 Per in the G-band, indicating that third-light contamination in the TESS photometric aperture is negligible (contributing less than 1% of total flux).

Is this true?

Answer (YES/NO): NO